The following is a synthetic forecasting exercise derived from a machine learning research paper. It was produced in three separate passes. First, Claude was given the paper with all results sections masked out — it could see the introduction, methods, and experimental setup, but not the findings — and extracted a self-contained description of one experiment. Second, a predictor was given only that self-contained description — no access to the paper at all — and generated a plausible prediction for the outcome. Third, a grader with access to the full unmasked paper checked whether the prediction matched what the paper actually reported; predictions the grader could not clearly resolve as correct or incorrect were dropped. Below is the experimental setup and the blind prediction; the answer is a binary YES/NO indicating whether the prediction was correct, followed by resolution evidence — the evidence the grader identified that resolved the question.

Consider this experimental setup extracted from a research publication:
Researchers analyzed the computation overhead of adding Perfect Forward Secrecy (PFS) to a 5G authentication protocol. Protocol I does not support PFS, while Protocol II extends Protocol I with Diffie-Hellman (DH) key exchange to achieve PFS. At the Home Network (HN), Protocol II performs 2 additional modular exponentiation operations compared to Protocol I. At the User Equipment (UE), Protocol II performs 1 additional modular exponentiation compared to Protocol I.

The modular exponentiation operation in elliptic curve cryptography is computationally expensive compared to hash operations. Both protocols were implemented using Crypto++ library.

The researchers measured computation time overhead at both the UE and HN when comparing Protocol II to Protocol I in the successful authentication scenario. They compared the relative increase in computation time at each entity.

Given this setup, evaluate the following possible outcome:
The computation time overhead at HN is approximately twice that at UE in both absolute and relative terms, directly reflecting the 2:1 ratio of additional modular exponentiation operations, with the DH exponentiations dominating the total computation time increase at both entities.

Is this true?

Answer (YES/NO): NO